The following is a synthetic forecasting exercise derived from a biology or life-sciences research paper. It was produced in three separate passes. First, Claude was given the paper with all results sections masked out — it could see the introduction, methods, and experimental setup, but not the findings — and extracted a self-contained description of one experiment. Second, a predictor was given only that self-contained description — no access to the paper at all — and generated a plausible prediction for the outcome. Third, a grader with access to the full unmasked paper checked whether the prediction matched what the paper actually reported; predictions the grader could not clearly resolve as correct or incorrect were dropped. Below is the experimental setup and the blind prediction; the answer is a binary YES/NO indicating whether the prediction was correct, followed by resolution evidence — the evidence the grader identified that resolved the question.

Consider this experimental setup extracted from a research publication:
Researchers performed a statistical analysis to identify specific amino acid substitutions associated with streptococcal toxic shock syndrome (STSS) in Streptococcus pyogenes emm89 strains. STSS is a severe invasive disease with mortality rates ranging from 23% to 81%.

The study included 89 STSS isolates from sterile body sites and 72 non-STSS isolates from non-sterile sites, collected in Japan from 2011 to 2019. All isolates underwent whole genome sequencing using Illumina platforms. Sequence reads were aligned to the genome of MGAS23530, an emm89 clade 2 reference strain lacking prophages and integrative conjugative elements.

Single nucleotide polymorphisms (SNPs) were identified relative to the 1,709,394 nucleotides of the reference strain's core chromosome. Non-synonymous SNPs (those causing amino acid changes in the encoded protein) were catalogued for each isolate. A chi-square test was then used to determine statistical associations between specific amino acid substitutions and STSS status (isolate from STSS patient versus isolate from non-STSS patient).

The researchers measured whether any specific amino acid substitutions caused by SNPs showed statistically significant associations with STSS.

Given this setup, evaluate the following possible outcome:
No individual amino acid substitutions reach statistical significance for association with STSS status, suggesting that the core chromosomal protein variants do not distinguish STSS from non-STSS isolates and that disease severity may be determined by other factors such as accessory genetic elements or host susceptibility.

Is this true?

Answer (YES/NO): NO